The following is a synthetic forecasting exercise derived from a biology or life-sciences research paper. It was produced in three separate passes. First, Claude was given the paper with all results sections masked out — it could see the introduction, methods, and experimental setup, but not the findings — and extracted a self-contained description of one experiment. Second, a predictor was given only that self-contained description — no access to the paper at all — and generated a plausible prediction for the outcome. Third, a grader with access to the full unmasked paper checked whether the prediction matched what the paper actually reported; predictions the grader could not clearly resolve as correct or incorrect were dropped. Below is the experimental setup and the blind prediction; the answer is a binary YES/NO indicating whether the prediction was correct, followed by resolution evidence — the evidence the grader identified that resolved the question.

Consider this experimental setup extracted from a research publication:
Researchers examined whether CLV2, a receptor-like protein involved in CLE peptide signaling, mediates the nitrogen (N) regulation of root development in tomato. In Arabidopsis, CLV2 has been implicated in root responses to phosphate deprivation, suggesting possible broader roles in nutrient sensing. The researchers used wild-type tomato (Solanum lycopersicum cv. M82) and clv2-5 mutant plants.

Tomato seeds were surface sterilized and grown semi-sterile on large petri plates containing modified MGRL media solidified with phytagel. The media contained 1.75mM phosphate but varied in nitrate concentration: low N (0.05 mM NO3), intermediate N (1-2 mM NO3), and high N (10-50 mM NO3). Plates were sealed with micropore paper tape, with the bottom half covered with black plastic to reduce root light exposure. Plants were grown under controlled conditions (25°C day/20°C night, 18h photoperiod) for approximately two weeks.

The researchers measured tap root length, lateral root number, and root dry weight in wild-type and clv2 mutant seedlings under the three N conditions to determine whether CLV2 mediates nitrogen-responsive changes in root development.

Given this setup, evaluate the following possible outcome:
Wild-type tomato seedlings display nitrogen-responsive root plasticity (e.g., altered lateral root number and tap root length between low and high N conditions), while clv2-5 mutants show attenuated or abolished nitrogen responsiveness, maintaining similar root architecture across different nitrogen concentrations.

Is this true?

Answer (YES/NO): NO